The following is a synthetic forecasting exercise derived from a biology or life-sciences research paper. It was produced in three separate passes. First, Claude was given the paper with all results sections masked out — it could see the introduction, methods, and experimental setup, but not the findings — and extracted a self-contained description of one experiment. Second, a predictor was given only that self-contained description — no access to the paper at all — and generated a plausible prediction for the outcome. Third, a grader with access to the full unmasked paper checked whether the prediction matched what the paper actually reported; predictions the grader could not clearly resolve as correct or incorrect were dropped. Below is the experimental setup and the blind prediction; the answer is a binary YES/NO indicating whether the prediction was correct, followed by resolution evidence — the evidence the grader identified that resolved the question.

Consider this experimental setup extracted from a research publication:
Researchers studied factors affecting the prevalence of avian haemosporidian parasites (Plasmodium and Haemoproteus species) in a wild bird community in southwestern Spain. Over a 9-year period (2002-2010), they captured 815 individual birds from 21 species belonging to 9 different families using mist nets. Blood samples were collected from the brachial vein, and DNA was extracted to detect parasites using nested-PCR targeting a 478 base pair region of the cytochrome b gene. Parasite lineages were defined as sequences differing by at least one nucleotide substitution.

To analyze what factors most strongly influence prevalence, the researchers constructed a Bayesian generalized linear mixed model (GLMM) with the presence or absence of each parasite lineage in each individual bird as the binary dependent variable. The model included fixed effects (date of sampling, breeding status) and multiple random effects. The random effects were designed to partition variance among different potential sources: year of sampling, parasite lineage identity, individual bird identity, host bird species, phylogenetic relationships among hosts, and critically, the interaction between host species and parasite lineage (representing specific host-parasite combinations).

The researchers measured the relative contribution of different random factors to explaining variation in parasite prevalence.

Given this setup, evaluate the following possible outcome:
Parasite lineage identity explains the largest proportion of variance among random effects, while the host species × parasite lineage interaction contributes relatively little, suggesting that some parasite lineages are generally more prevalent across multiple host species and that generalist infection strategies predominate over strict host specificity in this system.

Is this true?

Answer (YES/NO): NO